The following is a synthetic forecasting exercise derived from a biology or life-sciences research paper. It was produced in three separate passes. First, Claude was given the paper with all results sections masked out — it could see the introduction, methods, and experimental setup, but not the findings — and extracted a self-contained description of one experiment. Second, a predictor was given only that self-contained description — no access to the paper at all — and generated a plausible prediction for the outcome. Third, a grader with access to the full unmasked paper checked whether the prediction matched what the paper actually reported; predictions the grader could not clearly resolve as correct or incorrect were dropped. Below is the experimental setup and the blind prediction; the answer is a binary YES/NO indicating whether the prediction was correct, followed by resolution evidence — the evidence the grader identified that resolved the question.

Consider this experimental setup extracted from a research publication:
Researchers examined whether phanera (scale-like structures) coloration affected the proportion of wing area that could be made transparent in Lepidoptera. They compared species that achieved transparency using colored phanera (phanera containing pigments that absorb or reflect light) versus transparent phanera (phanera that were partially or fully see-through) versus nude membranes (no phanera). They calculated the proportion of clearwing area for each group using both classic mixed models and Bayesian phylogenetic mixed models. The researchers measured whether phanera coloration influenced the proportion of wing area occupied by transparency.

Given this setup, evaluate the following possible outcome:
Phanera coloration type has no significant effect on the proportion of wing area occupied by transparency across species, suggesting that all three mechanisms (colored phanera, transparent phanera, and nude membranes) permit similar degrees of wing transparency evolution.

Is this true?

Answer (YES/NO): NO